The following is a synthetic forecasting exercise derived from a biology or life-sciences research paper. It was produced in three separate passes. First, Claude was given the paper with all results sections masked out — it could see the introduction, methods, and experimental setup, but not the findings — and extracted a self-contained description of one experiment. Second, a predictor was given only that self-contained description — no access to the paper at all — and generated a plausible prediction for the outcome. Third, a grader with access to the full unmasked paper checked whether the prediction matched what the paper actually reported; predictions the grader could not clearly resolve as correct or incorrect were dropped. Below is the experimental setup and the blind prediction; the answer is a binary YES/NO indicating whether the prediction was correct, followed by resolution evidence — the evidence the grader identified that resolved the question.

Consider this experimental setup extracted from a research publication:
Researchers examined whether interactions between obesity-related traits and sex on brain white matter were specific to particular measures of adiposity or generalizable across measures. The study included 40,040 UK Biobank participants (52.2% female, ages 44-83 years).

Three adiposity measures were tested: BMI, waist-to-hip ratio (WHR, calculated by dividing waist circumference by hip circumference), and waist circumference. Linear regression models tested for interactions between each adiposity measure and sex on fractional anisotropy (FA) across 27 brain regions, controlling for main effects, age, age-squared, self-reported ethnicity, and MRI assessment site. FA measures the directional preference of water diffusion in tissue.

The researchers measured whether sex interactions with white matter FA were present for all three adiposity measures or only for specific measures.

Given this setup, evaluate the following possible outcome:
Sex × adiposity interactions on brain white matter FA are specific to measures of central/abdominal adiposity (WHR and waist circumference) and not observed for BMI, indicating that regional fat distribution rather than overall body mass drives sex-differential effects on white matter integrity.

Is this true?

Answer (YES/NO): NO